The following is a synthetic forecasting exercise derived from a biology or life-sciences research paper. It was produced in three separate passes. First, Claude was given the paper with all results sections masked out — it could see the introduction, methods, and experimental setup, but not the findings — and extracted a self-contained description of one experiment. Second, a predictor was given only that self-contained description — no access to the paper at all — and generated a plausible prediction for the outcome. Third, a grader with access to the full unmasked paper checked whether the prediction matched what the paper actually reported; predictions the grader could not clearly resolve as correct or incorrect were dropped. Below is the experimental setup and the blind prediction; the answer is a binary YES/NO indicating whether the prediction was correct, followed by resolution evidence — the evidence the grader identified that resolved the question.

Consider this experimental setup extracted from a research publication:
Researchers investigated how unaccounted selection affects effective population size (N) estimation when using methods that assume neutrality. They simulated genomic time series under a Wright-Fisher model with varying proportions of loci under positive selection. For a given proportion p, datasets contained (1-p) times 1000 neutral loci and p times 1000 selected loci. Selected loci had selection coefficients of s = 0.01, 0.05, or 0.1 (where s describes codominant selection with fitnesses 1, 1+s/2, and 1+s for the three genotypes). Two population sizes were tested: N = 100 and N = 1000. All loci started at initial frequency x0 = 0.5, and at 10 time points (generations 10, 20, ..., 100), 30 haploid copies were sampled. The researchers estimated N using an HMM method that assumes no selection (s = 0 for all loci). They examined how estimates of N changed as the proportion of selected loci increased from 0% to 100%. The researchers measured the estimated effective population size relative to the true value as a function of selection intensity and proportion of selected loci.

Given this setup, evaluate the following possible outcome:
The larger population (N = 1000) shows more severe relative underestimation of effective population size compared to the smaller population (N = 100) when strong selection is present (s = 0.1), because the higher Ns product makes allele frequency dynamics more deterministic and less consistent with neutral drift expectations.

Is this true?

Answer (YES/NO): YES